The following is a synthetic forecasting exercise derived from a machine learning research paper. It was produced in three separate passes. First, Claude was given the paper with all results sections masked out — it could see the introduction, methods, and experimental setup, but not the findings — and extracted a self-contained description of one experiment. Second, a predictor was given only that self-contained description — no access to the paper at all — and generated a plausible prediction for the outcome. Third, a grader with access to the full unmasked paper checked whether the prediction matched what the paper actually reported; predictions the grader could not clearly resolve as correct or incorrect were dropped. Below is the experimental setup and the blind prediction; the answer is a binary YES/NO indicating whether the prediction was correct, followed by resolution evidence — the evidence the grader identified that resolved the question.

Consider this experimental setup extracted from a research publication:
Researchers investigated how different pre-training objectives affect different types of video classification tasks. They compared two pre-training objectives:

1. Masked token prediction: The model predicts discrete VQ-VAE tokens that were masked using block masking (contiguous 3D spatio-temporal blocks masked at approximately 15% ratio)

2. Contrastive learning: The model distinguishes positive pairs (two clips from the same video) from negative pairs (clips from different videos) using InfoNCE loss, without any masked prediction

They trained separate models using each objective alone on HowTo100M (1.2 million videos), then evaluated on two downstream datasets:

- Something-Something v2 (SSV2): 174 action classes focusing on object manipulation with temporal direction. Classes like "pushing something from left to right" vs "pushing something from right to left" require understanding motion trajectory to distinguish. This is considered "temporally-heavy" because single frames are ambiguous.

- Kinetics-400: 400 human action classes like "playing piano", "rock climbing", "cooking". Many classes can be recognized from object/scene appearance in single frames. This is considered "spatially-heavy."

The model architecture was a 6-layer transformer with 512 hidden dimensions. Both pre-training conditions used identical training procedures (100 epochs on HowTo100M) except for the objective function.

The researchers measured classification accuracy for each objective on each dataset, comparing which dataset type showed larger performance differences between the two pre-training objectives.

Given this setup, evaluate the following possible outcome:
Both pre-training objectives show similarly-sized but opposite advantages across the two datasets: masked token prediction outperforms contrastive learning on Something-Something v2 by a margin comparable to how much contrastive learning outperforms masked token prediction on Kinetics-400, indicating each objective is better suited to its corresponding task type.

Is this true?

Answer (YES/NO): NO